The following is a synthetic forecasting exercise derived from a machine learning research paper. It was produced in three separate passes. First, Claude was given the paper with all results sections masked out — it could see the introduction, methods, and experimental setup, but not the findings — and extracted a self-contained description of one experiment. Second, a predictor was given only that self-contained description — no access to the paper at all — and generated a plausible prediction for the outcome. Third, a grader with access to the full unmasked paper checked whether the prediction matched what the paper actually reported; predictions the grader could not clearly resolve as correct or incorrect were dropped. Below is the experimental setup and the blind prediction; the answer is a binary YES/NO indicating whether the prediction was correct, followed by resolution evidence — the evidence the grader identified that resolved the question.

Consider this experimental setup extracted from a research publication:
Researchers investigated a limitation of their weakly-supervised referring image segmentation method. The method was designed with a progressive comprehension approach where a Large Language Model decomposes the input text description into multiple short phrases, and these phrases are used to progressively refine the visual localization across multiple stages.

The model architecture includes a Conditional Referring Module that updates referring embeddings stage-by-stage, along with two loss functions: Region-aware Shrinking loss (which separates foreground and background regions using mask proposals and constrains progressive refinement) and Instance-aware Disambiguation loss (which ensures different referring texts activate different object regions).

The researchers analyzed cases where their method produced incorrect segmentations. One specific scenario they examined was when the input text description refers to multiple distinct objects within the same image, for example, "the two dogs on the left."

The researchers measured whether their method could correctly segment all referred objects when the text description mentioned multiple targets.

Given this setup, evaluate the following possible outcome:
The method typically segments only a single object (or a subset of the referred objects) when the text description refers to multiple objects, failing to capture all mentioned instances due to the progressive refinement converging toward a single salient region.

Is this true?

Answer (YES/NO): YES